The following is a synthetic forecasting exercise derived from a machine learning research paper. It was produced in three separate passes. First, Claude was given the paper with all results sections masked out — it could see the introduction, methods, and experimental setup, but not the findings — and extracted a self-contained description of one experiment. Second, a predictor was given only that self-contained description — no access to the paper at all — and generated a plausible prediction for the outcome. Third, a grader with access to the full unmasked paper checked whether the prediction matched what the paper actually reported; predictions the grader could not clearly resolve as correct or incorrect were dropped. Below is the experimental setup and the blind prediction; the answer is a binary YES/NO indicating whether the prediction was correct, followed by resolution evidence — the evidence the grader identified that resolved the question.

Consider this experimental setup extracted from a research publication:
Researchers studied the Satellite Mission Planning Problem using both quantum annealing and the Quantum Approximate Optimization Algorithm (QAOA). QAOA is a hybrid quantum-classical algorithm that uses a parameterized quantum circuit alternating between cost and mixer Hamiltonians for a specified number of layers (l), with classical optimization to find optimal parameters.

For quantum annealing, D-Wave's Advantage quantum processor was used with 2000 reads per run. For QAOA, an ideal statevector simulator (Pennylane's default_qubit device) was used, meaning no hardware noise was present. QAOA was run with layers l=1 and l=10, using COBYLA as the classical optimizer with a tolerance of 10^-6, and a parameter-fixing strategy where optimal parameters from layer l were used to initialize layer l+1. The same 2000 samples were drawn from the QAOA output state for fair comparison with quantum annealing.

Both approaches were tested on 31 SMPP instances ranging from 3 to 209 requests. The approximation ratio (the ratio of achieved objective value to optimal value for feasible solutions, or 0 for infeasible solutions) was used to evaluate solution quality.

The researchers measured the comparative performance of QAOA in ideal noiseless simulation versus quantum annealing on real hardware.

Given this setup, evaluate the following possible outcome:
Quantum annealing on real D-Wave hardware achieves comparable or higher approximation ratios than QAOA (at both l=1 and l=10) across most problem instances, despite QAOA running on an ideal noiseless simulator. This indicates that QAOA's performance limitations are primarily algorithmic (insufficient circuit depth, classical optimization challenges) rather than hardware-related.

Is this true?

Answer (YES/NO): YES